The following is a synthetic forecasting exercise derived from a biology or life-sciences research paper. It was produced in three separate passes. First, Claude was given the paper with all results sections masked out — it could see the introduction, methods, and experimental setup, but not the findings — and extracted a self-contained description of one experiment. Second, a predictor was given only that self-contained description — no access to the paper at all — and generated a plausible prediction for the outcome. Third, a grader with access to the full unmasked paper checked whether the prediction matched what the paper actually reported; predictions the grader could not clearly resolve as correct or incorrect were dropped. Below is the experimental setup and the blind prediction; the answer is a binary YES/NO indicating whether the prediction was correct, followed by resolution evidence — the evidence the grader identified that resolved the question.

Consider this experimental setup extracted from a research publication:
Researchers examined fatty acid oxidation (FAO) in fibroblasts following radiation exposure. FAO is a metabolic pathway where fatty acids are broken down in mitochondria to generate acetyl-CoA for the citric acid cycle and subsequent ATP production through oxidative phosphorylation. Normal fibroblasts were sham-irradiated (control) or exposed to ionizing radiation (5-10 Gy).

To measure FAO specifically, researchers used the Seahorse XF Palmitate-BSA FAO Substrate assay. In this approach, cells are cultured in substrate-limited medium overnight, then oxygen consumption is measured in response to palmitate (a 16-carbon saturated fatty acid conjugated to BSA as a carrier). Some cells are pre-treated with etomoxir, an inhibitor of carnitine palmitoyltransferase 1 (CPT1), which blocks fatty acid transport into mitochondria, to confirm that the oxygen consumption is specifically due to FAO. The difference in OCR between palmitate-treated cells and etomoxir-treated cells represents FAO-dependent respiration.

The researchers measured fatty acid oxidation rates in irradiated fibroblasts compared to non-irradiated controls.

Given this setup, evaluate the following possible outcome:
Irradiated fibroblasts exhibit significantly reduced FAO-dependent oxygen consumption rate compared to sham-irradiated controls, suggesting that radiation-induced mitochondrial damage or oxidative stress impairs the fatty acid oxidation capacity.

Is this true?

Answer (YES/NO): NO